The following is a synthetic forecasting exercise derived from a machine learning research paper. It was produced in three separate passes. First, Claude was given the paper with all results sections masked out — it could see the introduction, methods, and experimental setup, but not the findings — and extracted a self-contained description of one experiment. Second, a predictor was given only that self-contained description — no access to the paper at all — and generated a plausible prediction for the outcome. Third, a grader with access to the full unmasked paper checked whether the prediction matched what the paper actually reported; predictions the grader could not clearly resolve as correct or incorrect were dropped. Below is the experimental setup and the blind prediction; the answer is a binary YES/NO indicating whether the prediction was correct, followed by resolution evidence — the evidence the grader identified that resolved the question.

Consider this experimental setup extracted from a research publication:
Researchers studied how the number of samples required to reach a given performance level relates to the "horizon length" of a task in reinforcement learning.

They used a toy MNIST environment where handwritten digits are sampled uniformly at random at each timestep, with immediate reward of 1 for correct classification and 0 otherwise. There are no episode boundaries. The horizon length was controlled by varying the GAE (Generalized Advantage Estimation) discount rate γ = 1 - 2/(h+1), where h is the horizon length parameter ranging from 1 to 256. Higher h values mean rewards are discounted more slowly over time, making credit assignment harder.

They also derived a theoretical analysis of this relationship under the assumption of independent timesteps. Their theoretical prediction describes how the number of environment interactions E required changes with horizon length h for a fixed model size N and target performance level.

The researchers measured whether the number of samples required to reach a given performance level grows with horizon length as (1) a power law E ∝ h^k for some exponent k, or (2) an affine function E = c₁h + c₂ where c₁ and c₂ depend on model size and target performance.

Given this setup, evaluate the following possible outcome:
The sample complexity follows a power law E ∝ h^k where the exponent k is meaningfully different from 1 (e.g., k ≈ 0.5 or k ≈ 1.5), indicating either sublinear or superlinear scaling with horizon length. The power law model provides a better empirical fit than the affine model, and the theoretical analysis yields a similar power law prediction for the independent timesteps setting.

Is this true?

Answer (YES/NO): NO